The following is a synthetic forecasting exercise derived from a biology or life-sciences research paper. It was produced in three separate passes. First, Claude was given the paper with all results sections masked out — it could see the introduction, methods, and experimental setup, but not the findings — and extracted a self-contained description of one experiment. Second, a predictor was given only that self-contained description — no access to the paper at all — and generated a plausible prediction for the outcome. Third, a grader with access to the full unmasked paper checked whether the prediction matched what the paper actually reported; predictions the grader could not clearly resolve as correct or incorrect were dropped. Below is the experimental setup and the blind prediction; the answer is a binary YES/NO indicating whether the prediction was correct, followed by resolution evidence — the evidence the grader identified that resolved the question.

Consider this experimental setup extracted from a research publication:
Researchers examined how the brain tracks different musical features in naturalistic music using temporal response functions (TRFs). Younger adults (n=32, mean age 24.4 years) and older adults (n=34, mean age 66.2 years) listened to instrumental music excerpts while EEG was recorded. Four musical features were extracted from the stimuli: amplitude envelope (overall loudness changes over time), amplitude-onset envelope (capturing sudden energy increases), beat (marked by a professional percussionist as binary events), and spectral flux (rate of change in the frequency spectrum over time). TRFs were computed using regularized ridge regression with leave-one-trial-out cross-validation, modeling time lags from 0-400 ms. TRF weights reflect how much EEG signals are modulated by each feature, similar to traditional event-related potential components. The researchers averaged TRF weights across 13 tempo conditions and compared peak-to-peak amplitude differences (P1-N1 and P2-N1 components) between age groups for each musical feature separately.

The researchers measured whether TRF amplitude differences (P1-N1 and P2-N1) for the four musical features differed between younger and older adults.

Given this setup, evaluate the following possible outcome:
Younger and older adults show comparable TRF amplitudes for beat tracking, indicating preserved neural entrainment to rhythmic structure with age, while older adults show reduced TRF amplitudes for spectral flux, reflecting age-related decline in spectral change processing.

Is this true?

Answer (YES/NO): NO